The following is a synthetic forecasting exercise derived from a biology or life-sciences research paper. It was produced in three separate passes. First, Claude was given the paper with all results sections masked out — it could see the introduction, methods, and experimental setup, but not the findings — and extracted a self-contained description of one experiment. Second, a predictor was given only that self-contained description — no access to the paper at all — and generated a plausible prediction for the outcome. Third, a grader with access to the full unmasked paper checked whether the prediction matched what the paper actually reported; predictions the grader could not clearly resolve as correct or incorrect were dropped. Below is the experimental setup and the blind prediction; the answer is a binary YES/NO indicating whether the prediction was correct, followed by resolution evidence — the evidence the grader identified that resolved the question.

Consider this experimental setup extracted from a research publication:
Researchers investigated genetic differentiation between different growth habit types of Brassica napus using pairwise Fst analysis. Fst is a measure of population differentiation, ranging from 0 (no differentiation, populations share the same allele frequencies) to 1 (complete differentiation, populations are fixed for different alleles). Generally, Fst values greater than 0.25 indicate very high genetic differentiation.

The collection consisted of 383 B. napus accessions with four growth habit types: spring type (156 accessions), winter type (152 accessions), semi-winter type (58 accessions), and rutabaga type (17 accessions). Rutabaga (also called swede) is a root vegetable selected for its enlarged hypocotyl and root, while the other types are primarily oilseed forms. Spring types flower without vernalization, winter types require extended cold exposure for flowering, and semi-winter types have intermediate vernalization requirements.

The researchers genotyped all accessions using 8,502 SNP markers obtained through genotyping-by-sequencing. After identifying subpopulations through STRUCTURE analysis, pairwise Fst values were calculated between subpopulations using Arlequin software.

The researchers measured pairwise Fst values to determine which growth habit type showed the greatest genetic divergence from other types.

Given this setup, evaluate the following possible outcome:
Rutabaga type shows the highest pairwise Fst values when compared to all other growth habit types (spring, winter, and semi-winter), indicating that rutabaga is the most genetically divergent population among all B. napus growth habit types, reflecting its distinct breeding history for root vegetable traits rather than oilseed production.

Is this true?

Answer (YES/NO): YES